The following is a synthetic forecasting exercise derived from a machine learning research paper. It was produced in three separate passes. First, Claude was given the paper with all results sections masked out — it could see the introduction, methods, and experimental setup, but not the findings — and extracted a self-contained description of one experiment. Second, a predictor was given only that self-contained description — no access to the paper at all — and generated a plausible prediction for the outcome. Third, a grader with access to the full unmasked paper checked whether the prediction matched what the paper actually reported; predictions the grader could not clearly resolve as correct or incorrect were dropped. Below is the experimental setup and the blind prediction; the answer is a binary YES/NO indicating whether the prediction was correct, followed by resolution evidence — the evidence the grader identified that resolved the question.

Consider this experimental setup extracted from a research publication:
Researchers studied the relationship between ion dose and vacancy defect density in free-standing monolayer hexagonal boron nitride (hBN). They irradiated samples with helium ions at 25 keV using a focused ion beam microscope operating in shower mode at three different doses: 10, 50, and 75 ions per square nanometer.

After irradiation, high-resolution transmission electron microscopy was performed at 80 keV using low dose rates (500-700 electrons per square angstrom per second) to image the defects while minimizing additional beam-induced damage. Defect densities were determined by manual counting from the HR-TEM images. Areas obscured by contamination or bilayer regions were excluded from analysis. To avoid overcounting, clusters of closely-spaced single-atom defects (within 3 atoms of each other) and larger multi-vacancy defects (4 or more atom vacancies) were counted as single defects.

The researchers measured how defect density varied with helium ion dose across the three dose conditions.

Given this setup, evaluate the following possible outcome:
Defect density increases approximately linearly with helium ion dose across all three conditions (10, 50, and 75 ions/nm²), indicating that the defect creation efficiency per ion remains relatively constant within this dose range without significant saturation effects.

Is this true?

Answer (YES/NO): YES